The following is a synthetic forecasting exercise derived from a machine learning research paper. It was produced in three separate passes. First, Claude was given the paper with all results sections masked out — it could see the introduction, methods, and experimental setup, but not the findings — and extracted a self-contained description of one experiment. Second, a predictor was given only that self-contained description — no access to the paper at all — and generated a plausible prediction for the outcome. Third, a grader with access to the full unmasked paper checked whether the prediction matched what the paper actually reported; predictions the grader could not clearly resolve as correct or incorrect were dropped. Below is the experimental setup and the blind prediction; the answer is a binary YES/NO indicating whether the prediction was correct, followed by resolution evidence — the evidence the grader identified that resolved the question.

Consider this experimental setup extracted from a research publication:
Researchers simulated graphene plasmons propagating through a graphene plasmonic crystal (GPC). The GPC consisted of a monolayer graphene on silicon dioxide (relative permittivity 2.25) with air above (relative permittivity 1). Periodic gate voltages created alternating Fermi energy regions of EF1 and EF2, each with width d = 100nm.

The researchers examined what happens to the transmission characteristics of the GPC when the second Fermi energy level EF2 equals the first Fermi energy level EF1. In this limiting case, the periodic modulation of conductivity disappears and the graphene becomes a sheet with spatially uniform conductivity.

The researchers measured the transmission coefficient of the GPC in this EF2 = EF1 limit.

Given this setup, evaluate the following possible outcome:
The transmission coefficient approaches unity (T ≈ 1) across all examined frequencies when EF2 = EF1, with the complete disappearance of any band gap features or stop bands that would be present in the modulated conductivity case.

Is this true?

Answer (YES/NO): YES